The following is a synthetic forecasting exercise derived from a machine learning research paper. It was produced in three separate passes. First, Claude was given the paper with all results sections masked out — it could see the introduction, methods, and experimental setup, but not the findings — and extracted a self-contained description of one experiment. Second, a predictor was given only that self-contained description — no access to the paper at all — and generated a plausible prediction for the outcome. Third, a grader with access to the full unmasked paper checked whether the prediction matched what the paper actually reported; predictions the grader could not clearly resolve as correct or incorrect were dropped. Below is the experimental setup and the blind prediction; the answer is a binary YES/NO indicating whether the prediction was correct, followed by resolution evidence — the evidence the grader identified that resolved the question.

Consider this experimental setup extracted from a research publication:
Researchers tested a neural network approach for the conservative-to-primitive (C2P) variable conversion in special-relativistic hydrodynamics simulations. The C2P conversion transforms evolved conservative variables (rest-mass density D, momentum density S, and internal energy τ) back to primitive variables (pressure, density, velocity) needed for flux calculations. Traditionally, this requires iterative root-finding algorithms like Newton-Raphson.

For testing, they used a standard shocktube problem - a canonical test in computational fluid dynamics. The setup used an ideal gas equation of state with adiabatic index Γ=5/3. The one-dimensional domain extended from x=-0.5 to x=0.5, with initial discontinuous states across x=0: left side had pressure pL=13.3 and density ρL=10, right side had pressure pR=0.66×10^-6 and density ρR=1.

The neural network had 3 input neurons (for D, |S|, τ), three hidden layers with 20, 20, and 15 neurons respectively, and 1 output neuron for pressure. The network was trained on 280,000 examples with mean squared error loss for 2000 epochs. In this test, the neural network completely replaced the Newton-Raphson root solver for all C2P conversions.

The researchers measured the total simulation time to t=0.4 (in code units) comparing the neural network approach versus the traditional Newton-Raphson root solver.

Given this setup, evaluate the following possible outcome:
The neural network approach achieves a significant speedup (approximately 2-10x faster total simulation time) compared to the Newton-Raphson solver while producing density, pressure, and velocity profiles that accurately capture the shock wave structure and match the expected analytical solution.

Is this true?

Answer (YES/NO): NO